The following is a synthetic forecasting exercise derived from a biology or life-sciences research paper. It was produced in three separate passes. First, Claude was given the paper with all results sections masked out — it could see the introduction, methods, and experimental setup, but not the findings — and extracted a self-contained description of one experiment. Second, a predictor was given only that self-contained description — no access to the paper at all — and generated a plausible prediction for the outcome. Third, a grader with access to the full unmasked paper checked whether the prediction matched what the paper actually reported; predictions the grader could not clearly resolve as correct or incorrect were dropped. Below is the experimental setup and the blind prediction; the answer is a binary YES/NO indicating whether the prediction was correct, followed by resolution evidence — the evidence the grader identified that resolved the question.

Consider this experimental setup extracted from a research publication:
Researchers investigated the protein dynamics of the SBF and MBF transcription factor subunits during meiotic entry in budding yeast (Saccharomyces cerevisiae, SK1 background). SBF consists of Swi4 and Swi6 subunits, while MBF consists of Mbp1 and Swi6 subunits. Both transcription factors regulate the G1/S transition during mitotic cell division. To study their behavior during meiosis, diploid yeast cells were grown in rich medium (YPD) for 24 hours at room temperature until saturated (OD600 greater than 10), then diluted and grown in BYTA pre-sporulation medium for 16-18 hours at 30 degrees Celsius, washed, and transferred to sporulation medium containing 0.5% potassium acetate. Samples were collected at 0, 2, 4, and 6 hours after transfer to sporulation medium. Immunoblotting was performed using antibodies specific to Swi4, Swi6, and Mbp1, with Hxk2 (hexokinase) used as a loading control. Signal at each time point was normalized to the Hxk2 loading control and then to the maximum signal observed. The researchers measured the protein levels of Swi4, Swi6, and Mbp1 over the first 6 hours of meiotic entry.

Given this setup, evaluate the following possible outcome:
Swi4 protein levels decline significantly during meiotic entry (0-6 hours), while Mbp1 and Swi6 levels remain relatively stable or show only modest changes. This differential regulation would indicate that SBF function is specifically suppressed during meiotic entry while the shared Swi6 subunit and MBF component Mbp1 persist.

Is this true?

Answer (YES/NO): NO